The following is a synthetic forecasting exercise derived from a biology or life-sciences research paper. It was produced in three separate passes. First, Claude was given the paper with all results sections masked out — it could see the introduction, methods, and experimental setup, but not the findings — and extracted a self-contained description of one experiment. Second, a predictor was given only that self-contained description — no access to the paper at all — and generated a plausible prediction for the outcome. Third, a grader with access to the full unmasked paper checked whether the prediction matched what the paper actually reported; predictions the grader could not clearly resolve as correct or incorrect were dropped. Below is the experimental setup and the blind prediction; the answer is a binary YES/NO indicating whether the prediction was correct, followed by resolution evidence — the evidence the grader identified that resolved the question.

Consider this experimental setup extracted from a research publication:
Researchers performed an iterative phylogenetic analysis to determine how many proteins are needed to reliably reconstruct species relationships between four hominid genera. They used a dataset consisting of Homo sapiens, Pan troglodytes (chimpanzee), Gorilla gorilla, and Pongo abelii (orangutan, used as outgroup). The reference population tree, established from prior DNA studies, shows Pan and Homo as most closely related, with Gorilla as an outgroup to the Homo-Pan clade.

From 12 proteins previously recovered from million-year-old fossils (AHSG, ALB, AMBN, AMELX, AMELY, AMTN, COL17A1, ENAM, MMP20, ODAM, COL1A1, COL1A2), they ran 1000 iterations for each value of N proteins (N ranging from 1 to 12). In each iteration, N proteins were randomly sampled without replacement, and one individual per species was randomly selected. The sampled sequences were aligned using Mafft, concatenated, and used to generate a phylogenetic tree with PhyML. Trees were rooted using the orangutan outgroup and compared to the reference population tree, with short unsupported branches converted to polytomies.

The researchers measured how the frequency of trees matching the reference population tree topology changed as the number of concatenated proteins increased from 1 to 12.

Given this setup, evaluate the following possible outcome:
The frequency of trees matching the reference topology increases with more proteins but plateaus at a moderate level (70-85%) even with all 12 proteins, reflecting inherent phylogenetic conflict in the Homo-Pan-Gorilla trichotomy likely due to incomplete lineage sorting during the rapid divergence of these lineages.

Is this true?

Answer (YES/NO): NO